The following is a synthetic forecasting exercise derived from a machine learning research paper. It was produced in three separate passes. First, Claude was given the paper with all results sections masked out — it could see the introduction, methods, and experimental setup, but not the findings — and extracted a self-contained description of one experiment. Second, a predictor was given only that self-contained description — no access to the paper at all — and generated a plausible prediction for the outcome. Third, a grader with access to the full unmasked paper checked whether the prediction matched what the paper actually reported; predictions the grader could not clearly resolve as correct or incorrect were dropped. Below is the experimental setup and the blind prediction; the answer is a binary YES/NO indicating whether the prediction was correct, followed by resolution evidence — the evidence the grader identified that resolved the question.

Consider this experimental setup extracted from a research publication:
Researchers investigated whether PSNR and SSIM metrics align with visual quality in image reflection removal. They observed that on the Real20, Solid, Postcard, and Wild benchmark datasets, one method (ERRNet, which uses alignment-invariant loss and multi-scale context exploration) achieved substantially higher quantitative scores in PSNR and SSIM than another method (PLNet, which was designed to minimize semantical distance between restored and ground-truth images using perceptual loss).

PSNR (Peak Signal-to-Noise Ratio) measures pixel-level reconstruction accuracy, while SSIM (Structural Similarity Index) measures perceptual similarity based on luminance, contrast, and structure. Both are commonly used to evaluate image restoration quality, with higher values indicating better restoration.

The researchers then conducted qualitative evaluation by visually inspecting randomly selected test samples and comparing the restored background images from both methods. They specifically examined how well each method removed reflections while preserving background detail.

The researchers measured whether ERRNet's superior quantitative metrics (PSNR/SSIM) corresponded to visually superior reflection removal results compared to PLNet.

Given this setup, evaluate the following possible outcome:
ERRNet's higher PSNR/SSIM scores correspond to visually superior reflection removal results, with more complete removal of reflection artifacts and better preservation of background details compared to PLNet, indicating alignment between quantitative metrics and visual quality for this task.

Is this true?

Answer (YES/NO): NO